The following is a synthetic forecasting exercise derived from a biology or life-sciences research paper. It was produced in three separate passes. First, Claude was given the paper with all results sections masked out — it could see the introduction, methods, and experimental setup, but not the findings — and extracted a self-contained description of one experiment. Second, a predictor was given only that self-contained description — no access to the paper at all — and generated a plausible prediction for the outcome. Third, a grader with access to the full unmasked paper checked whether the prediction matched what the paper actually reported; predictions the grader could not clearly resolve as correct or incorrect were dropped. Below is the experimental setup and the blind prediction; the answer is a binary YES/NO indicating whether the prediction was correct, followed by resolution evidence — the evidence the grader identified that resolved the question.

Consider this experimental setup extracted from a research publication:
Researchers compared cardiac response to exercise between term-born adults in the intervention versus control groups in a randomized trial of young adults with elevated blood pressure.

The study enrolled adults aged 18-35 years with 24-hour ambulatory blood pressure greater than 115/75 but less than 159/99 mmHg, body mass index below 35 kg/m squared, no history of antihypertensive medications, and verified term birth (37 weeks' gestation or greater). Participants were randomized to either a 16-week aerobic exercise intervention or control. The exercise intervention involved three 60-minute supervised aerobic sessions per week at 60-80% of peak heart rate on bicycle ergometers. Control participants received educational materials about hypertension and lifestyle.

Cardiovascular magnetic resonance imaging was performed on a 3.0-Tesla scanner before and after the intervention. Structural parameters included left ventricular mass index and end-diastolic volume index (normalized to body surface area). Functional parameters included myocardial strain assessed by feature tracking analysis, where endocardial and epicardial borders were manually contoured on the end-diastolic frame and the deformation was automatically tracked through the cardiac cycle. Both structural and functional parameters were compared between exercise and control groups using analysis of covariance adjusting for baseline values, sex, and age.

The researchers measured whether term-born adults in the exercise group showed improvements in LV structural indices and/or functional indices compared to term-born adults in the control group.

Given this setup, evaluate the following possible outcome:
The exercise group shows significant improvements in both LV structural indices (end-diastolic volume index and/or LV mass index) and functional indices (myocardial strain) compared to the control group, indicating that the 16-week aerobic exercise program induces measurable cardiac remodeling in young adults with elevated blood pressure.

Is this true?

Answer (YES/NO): NO